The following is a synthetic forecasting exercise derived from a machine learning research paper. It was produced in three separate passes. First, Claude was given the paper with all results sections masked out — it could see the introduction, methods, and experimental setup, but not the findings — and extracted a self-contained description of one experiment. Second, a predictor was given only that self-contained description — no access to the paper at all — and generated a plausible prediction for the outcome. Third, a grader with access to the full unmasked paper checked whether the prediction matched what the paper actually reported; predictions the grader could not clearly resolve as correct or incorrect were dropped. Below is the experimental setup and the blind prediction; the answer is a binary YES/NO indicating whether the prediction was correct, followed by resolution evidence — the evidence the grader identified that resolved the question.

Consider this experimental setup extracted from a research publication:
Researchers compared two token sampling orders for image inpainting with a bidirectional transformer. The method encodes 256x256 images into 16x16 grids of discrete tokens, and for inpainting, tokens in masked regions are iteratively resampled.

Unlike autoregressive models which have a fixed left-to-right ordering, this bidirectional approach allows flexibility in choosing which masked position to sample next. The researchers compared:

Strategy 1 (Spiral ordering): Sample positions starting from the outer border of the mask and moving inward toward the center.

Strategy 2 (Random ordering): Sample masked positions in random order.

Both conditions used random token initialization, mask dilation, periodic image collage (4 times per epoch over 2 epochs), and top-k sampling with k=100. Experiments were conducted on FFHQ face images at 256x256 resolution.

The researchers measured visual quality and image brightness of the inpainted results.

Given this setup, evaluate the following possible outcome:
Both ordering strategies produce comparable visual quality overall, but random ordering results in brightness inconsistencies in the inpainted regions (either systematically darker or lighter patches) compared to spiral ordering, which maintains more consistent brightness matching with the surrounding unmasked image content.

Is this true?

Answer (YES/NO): NO